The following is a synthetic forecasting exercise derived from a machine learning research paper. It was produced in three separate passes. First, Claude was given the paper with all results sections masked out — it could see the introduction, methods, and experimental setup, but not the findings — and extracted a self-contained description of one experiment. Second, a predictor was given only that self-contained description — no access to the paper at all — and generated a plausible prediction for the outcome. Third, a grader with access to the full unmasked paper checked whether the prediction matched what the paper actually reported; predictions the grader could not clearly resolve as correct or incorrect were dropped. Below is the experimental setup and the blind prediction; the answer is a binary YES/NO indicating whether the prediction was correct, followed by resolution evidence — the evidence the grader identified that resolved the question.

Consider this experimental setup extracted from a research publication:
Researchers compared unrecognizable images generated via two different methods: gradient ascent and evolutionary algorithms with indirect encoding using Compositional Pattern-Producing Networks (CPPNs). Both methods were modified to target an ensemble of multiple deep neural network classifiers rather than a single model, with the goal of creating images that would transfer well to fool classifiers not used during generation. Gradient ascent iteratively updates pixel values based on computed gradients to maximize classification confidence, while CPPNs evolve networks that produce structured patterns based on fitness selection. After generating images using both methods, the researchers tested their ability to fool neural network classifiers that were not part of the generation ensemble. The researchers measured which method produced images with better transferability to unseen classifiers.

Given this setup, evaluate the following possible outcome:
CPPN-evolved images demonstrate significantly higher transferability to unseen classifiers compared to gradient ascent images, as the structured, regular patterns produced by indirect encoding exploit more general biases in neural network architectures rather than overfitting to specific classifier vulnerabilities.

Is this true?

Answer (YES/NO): YES